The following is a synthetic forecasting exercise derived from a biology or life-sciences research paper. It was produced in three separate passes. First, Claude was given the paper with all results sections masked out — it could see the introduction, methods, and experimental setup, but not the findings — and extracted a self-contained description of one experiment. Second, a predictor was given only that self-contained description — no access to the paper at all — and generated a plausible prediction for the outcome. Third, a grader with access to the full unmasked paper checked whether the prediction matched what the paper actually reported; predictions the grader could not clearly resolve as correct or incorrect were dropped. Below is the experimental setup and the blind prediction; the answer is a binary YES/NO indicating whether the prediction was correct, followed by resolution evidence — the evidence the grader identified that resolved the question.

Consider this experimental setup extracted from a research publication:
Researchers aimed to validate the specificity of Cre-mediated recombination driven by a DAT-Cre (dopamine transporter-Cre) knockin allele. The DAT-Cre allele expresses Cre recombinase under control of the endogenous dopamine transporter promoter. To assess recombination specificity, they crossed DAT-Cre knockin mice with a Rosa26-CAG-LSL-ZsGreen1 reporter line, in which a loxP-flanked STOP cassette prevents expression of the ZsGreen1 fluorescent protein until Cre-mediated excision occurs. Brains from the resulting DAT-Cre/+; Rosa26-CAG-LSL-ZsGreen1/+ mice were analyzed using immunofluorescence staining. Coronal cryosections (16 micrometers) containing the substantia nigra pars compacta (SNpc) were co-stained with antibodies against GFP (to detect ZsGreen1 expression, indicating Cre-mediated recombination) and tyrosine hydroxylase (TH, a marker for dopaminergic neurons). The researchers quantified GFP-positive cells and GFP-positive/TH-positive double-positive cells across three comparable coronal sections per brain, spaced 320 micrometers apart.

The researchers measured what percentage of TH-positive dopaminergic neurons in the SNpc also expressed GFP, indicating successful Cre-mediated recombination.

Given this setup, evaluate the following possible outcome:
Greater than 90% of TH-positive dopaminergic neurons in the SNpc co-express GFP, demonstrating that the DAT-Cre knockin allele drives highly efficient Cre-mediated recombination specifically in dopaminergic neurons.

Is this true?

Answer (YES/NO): YES